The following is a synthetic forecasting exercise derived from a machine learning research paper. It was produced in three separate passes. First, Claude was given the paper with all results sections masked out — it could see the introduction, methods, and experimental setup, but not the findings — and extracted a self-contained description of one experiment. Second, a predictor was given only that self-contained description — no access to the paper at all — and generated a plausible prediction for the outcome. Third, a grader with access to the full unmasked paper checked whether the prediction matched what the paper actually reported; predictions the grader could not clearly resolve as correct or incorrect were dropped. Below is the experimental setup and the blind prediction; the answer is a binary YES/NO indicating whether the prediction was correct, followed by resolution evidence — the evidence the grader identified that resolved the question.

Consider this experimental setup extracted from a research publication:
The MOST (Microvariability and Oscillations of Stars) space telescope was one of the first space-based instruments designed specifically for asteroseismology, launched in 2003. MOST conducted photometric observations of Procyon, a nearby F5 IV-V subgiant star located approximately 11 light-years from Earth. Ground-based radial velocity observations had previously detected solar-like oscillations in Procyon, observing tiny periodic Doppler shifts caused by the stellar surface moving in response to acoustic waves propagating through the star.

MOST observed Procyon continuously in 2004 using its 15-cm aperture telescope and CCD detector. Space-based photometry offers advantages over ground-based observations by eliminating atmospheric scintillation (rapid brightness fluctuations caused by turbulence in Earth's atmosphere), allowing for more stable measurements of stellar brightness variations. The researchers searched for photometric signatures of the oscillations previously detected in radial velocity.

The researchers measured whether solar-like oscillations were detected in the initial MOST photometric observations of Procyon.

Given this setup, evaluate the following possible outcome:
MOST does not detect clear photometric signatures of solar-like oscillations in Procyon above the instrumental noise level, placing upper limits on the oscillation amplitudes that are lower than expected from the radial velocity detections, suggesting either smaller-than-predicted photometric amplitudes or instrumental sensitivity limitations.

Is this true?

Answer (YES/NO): NO